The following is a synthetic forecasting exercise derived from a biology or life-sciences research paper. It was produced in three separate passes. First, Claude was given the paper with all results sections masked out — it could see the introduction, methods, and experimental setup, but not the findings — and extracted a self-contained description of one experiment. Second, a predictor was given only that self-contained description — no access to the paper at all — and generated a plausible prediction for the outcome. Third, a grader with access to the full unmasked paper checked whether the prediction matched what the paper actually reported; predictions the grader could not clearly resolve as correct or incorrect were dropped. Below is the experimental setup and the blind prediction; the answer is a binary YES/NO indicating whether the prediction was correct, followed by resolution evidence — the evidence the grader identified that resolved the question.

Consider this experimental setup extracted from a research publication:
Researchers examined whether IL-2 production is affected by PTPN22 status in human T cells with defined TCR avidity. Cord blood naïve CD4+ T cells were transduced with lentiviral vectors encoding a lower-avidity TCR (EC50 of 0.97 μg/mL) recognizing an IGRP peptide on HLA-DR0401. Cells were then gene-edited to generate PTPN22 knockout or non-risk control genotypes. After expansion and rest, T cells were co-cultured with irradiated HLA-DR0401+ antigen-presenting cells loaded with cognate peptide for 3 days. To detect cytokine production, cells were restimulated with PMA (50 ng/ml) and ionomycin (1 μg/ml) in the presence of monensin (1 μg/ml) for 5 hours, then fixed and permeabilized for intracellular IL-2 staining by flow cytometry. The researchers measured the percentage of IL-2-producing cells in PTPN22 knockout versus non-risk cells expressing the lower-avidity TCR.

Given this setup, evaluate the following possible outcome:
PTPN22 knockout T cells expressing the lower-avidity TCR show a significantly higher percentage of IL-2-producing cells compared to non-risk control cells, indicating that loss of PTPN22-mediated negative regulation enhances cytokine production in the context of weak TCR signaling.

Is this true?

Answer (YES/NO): NO